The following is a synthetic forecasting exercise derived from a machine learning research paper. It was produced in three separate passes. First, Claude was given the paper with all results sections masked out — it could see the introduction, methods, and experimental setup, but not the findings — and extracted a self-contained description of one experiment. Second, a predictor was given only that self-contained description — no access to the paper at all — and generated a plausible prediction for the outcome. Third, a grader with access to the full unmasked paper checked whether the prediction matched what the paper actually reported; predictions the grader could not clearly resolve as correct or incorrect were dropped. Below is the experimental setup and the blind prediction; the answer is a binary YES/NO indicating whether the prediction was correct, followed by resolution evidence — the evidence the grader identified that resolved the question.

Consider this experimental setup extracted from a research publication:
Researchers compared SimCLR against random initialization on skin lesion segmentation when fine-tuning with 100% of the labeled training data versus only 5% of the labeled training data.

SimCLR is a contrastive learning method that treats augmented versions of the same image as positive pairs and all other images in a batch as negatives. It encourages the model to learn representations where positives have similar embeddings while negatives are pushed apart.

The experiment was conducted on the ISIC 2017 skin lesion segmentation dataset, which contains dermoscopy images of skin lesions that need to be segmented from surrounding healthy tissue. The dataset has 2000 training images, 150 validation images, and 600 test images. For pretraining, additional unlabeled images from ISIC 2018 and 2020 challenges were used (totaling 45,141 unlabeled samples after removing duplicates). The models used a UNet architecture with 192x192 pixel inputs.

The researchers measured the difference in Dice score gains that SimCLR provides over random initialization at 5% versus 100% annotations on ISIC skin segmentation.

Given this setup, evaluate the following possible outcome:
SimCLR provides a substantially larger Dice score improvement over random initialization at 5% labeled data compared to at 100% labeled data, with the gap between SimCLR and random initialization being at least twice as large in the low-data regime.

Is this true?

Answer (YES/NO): YES